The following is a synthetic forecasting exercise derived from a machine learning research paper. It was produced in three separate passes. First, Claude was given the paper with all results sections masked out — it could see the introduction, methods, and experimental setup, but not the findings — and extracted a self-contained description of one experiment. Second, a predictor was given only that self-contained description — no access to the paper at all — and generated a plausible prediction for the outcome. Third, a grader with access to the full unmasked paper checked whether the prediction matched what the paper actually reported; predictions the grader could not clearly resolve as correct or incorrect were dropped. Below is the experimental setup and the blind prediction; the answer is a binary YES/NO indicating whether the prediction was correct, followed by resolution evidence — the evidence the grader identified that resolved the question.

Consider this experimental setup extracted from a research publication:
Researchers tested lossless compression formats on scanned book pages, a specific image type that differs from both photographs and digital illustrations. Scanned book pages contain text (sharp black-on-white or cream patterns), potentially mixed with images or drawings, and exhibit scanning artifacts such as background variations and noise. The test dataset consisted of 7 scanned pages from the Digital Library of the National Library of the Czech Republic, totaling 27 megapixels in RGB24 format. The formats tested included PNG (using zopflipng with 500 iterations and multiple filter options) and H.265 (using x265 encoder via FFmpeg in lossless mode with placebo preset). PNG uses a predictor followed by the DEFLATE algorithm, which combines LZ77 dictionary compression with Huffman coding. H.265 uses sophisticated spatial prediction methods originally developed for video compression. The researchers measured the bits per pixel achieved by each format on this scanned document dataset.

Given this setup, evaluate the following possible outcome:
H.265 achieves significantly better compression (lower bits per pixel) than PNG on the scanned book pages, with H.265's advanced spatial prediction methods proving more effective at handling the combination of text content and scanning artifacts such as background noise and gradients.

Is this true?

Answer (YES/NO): NO